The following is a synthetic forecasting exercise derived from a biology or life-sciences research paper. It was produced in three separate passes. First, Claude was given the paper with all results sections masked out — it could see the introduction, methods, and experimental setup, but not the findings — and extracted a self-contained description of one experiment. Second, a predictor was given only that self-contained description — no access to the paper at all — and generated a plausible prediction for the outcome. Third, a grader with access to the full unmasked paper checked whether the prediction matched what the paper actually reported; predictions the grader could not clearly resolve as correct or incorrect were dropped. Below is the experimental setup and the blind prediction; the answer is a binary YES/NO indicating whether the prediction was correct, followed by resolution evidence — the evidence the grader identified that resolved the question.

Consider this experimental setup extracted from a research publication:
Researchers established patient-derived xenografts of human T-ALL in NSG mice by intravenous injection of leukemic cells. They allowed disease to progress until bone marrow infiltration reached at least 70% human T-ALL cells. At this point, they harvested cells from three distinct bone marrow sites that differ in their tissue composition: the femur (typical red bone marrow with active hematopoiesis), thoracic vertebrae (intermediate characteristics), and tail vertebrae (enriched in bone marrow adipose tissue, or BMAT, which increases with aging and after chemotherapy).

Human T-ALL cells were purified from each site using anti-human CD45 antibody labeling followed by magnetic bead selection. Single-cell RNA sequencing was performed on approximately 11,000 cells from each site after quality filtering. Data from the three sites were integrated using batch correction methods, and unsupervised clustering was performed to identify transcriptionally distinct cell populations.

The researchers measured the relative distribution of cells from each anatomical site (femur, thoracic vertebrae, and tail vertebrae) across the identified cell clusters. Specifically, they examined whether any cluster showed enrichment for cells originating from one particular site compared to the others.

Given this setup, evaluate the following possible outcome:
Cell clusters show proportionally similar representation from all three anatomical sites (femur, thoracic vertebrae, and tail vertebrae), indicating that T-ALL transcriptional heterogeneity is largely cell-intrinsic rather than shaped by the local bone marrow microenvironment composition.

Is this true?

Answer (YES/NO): NO